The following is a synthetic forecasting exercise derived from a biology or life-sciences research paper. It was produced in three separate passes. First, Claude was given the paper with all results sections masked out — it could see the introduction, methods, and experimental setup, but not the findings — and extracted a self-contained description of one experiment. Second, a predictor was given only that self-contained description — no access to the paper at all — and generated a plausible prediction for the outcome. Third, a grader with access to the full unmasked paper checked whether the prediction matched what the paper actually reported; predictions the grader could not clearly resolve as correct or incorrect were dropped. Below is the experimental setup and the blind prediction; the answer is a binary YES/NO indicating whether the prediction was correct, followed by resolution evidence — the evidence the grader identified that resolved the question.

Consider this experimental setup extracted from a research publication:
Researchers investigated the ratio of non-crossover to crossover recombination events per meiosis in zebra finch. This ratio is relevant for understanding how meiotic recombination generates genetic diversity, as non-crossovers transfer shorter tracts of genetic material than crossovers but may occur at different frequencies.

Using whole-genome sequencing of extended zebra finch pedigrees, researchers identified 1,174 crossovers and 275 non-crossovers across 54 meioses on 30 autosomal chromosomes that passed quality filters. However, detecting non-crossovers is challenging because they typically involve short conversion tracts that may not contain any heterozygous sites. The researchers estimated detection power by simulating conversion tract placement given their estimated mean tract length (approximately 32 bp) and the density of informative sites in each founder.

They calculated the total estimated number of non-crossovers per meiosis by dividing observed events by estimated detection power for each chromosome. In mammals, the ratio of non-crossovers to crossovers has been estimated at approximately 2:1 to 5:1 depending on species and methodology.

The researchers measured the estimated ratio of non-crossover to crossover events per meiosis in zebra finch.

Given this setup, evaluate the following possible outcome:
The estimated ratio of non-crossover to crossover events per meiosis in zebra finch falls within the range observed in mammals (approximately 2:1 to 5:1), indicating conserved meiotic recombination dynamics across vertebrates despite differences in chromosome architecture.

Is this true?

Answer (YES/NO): NO